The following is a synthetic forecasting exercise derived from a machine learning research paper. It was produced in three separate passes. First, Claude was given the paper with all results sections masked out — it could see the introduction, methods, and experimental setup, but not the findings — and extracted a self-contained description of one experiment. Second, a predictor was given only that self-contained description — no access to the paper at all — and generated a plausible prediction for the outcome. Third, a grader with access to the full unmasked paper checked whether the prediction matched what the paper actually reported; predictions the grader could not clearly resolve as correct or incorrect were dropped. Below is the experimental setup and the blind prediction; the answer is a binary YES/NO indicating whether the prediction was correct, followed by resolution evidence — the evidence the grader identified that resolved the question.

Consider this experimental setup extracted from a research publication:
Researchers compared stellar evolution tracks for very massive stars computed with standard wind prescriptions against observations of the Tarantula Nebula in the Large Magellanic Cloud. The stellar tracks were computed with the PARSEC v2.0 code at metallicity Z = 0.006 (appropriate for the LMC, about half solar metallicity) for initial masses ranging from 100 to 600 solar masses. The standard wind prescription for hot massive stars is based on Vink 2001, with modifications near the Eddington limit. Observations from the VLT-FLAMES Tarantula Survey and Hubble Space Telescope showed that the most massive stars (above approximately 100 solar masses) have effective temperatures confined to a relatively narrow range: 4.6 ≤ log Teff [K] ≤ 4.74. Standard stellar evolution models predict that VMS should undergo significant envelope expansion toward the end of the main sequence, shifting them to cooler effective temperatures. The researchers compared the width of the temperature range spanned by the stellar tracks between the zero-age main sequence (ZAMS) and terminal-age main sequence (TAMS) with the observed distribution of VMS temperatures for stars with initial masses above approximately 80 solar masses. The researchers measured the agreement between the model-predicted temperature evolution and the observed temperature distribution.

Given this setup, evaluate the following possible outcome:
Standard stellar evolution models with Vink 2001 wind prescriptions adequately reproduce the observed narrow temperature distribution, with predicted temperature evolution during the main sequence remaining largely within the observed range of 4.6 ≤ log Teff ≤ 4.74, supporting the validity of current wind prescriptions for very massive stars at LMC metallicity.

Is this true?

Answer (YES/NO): NO